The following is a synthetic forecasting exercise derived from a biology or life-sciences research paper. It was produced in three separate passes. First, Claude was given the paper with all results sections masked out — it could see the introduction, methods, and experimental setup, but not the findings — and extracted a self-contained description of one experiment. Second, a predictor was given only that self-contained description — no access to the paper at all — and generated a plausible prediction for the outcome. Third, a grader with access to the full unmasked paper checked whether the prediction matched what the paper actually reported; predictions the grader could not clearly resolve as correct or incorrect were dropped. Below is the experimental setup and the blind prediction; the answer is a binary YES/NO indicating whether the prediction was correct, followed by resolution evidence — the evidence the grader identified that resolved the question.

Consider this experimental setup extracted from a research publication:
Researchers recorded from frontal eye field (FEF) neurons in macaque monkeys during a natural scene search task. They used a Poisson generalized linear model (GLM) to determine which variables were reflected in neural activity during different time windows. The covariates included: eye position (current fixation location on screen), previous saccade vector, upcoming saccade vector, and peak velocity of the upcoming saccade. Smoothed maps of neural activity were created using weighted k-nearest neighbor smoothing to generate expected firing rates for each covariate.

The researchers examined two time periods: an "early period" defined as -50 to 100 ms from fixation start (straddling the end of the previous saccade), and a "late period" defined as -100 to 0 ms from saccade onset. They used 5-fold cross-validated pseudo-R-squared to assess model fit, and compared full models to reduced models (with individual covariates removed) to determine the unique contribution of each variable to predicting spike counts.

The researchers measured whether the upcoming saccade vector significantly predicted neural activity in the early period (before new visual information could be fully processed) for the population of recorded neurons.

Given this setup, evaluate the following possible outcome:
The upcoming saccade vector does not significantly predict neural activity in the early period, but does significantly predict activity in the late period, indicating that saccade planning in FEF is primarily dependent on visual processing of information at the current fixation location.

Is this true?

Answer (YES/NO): NO